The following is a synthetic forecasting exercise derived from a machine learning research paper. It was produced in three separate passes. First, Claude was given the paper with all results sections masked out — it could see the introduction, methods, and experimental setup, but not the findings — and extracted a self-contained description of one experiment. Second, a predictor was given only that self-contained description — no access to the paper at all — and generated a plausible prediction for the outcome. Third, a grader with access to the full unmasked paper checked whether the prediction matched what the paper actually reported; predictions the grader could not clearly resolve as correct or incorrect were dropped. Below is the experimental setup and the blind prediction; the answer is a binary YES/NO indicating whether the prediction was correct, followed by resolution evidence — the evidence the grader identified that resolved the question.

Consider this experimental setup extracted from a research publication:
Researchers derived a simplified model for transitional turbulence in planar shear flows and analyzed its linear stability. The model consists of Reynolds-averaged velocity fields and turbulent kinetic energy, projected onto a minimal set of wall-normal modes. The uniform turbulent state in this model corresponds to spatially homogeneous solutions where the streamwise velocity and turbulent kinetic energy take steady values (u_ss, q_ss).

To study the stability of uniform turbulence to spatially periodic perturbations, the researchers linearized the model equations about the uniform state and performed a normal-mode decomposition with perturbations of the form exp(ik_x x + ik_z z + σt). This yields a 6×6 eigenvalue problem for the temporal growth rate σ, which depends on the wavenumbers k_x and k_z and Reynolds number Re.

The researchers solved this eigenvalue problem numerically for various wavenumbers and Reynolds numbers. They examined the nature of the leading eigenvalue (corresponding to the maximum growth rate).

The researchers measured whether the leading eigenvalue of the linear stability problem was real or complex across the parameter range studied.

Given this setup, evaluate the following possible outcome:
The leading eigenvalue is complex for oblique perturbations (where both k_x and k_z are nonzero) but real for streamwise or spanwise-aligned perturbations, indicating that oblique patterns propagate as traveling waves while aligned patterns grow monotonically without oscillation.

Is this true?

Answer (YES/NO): NO